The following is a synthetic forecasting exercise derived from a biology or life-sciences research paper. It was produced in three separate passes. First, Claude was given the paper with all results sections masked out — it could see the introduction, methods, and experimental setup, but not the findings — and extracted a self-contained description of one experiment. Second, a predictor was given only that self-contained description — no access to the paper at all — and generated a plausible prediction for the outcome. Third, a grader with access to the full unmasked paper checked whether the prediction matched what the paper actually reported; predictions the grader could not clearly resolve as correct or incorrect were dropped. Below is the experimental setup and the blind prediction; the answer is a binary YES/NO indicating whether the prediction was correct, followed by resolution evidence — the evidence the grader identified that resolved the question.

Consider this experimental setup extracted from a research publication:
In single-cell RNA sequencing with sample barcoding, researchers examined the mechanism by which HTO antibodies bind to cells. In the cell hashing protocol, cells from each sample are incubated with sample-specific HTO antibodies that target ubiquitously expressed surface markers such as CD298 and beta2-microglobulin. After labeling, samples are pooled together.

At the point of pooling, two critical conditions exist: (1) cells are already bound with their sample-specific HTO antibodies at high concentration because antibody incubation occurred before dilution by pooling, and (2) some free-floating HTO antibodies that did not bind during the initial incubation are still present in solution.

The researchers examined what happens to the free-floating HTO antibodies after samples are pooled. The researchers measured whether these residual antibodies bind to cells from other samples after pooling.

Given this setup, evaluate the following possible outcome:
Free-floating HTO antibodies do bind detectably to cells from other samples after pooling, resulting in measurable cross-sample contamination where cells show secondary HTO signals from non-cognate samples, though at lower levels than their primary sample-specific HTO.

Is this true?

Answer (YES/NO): YES